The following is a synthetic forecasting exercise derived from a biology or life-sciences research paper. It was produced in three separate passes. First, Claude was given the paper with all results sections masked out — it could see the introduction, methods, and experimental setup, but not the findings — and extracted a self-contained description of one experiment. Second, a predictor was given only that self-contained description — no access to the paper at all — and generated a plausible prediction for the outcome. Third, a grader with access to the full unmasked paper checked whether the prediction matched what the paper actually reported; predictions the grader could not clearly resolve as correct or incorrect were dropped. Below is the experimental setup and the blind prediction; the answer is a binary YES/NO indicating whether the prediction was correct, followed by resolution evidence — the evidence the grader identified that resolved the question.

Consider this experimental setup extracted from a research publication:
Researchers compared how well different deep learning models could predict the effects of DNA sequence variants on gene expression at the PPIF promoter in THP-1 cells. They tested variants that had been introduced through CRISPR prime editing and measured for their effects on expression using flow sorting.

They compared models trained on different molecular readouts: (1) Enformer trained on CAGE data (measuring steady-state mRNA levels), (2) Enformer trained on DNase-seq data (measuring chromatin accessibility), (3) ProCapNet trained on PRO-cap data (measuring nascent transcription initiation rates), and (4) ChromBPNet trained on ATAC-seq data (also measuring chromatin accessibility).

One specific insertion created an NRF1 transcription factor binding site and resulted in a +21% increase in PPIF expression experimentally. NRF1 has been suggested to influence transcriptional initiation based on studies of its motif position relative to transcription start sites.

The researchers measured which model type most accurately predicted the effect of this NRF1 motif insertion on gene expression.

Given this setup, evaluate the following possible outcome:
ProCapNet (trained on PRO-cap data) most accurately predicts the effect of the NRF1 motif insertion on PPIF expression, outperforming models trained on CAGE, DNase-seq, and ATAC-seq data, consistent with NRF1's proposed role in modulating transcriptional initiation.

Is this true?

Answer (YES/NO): YES